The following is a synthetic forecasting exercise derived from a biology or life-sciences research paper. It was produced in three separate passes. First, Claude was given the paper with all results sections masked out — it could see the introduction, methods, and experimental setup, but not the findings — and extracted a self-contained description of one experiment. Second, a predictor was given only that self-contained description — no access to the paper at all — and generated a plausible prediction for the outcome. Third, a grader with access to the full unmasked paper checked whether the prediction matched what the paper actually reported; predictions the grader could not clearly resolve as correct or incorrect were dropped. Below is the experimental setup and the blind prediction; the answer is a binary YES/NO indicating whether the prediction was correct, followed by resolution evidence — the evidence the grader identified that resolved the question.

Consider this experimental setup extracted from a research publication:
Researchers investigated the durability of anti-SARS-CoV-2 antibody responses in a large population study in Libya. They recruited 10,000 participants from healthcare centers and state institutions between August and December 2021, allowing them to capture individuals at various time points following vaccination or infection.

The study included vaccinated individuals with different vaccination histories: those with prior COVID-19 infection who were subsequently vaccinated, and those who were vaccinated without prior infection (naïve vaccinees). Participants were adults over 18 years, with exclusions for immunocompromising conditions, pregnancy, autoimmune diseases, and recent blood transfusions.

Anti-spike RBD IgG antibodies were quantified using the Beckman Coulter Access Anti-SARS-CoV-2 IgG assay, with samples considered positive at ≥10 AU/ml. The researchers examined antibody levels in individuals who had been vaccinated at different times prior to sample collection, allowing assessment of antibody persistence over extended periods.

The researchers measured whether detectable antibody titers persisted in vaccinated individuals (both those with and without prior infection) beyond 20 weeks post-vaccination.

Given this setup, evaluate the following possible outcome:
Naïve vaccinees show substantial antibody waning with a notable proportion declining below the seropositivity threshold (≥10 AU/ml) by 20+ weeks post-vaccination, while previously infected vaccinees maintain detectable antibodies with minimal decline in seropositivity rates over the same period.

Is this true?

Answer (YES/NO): NO